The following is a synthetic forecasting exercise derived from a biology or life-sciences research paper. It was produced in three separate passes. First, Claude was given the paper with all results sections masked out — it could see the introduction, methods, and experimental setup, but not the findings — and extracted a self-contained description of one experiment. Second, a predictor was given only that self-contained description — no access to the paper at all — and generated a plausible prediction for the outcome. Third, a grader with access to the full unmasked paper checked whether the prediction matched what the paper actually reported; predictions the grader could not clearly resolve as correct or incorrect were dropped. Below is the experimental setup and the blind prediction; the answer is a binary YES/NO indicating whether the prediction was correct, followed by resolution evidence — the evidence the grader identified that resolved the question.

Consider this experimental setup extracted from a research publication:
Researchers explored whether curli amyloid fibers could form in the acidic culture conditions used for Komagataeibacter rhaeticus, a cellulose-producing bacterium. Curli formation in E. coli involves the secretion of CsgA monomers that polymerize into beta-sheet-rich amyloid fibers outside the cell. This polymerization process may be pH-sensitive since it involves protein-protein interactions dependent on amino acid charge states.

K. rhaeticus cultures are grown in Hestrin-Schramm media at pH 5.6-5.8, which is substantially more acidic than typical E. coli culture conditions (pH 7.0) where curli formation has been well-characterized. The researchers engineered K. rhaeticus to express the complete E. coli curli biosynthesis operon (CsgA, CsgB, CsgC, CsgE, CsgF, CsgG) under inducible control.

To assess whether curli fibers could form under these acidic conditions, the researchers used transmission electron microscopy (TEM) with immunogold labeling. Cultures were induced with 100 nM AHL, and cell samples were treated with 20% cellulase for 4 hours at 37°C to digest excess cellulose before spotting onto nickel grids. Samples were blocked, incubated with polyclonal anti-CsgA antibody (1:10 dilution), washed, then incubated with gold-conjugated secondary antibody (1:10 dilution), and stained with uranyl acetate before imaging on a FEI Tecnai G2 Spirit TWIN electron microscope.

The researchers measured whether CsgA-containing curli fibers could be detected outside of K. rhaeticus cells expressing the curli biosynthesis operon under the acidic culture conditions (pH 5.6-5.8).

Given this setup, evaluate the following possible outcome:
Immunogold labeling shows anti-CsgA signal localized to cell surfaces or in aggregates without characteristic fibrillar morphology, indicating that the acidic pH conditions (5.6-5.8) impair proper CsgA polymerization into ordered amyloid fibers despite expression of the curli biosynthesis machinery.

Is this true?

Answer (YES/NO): NO